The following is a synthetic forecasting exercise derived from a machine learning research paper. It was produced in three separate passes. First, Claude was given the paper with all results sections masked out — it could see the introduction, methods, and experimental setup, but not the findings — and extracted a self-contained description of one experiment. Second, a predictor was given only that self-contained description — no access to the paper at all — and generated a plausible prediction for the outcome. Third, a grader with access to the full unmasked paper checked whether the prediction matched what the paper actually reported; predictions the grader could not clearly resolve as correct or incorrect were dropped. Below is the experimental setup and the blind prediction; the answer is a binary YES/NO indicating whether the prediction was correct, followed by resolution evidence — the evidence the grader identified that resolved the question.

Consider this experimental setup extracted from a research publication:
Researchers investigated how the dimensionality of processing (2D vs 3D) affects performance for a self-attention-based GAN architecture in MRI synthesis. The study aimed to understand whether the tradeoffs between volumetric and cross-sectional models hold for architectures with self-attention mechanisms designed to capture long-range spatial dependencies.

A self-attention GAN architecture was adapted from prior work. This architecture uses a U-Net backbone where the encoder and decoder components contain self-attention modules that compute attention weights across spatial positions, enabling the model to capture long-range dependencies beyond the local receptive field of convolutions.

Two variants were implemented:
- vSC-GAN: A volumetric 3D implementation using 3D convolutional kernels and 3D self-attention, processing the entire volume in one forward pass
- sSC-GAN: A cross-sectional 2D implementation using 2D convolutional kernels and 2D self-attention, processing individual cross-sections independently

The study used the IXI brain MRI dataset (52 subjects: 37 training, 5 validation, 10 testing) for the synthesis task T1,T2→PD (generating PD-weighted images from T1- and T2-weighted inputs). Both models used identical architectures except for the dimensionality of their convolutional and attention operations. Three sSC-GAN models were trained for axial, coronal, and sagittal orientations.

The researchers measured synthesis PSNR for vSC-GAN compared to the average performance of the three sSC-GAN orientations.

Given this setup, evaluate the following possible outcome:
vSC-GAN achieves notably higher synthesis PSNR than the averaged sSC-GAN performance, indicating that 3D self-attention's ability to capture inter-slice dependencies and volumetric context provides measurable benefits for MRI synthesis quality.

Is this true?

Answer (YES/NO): NO